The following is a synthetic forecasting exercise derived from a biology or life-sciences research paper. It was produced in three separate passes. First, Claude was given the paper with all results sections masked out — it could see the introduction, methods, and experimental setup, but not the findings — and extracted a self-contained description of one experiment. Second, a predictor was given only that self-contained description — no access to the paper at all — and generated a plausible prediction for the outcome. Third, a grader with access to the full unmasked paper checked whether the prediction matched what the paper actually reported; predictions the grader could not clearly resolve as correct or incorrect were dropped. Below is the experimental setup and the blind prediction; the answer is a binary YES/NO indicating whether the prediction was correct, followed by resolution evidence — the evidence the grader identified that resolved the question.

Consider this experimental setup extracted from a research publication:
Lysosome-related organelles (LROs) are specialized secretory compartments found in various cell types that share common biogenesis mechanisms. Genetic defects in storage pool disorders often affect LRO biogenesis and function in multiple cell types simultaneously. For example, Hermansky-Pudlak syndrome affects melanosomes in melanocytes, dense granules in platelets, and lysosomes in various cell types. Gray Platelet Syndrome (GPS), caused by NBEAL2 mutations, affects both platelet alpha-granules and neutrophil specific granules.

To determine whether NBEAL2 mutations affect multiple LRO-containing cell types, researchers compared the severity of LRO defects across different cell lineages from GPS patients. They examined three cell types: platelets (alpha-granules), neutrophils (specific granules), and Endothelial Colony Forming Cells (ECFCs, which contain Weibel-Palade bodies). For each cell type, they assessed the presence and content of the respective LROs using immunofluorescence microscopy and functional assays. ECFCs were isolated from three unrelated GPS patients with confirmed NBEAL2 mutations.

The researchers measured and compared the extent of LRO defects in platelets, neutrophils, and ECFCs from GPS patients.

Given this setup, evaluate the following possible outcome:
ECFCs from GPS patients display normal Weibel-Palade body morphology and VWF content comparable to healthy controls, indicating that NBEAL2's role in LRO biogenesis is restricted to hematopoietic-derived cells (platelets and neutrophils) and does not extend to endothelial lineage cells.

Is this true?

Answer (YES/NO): YES